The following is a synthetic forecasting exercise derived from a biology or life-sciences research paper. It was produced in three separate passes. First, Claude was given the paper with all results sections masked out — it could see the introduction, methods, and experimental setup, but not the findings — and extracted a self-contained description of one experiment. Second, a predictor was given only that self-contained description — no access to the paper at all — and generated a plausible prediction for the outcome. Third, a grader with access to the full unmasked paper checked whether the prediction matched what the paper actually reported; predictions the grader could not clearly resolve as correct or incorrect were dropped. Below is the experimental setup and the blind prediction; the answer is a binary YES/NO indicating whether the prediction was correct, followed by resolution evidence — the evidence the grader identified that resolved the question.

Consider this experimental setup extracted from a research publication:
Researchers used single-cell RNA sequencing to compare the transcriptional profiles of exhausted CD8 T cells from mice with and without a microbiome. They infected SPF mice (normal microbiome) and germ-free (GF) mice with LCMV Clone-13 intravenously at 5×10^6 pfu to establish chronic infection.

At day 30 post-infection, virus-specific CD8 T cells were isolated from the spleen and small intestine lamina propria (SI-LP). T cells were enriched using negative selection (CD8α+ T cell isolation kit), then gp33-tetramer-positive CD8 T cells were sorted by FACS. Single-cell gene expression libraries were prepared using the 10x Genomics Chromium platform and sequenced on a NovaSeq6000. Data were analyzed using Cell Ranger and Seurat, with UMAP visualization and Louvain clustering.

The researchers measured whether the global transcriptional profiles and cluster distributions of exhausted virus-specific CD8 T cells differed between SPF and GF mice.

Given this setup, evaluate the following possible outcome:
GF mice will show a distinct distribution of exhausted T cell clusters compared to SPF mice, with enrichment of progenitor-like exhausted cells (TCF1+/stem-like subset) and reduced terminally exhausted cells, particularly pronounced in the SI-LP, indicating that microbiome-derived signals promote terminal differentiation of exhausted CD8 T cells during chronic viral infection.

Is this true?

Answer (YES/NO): NO